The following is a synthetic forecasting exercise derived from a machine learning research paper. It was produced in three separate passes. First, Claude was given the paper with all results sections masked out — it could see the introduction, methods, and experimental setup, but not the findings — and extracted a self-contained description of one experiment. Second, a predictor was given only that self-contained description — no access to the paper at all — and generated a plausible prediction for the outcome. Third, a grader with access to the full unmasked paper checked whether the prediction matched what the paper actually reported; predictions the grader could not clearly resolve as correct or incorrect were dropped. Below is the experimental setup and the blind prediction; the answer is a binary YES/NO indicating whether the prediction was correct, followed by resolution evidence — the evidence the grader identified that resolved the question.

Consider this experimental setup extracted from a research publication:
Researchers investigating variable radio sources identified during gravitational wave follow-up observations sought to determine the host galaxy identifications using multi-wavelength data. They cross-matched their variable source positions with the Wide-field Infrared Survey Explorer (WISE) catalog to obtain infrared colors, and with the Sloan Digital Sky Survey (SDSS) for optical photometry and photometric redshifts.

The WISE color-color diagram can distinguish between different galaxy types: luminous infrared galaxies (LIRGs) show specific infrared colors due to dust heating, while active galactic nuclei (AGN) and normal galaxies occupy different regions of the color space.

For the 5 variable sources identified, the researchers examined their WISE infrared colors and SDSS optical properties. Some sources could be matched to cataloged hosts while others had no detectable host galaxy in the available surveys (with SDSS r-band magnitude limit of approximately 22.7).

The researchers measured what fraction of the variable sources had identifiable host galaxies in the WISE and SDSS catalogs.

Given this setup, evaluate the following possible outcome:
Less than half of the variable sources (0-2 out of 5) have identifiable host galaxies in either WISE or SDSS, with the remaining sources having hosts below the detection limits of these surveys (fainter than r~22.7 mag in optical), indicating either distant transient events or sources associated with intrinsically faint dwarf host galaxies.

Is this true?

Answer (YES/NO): NO